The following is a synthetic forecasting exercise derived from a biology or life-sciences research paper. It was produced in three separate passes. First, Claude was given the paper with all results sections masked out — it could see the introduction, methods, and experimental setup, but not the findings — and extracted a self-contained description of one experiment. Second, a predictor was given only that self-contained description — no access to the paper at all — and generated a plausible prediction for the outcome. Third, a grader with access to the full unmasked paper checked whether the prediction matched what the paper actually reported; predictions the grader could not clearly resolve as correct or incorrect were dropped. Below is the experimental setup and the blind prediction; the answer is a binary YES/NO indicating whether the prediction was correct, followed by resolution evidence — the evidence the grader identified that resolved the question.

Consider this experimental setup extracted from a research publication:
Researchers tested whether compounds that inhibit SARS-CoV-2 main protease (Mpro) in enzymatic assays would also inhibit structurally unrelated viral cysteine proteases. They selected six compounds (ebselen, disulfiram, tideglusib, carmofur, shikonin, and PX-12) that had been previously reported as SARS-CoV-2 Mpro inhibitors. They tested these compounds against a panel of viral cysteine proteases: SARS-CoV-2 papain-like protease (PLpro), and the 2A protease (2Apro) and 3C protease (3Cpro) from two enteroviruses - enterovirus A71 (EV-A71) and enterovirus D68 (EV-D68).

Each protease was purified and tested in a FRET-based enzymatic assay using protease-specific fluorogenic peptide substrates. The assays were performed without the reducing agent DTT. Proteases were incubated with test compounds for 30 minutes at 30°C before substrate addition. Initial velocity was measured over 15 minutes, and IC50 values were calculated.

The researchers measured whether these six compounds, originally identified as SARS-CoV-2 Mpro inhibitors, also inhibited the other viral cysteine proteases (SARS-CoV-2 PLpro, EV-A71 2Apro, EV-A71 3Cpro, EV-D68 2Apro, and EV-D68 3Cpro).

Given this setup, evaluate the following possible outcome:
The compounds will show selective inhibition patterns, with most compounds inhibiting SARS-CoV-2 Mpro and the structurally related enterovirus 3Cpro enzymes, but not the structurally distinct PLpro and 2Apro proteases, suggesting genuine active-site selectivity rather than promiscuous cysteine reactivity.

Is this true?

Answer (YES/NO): NO